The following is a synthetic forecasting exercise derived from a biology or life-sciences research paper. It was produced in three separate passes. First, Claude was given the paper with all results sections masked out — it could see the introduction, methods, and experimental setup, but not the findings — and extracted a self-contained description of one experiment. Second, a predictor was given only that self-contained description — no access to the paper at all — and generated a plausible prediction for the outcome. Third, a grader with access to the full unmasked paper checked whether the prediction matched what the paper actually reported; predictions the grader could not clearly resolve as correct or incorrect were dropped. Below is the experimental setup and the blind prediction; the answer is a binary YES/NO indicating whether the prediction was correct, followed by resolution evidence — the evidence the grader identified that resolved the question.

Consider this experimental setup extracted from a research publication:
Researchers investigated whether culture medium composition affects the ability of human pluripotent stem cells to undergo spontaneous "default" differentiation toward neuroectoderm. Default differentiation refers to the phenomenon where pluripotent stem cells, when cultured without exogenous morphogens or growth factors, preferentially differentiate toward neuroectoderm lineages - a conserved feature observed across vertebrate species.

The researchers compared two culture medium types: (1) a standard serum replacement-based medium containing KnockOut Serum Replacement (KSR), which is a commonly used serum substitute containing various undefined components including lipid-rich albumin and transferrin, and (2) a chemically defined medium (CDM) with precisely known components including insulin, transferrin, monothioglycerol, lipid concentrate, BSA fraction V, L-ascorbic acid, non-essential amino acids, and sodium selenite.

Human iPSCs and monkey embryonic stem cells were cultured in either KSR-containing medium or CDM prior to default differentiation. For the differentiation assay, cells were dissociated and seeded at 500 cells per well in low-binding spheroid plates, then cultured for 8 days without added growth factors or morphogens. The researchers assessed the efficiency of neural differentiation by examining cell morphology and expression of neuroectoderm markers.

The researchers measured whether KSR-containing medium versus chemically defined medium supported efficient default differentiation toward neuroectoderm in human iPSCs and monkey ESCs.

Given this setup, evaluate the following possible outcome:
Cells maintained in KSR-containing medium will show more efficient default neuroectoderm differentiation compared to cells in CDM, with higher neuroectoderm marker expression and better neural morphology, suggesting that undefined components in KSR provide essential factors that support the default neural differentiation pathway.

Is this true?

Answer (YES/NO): NO